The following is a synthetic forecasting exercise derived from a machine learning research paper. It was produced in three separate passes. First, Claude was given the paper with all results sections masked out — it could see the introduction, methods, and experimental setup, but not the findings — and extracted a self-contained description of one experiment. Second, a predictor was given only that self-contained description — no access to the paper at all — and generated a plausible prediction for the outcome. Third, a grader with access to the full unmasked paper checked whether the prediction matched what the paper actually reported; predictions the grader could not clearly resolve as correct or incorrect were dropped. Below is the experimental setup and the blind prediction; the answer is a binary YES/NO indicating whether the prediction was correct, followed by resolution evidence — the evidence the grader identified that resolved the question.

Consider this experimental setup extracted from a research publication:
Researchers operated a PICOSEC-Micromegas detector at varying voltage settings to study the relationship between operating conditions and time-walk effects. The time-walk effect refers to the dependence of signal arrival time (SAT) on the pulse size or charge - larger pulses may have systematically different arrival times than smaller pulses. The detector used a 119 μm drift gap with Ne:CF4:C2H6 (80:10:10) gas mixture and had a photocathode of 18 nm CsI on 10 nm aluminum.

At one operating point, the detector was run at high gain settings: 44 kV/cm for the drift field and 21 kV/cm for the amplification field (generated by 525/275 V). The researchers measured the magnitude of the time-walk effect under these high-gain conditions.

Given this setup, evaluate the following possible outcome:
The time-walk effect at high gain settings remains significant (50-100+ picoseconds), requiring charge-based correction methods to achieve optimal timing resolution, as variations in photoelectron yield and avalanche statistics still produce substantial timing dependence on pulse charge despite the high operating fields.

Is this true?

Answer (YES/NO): NO